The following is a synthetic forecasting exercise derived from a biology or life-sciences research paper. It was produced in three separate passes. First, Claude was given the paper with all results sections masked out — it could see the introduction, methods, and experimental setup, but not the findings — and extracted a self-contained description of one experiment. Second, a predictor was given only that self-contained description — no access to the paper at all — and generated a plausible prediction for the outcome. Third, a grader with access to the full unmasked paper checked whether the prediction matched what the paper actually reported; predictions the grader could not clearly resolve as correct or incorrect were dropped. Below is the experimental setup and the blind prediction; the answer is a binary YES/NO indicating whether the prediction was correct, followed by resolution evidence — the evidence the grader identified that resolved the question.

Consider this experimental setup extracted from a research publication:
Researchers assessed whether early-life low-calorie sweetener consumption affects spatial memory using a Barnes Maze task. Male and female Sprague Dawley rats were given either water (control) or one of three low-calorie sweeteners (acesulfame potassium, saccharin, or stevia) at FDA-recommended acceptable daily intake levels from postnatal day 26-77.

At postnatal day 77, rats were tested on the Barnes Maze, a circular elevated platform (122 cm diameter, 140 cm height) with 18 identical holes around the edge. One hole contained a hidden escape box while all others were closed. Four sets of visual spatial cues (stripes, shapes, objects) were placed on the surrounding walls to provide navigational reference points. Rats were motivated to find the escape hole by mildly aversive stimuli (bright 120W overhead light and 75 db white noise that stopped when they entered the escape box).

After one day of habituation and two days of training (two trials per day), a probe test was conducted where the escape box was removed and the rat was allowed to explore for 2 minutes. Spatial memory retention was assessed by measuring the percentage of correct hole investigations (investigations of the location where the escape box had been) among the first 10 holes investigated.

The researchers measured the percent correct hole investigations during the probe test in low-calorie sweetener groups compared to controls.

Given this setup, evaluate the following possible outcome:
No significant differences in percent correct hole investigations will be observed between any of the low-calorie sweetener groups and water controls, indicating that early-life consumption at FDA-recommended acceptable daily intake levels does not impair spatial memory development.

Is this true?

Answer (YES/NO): NO